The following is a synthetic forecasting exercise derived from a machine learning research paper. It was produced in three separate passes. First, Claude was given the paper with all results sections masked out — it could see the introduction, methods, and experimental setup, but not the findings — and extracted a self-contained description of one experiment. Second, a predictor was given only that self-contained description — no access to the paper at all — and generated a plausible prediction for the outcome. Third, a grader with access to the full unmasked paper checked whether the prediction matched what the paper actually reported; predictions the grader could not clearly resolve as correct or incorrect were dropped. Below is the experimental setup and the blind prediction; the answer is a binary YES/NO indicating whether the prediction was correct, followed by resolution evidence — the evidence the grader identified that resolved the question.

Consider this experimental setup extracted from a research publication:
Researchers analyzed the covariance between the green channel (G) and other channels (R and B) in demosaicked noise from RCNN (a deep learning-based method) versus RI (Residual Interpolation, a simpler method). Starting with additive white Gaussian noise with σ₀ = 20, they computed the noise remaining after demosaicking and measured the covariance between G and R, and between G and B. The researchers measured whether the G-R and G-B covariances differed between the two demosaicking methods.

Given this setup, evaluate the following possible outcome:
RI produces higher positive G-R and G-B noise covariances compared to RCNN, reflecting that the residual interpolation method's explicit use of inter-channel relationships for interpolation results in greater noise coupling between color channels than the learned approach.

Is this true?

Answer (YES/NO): NO